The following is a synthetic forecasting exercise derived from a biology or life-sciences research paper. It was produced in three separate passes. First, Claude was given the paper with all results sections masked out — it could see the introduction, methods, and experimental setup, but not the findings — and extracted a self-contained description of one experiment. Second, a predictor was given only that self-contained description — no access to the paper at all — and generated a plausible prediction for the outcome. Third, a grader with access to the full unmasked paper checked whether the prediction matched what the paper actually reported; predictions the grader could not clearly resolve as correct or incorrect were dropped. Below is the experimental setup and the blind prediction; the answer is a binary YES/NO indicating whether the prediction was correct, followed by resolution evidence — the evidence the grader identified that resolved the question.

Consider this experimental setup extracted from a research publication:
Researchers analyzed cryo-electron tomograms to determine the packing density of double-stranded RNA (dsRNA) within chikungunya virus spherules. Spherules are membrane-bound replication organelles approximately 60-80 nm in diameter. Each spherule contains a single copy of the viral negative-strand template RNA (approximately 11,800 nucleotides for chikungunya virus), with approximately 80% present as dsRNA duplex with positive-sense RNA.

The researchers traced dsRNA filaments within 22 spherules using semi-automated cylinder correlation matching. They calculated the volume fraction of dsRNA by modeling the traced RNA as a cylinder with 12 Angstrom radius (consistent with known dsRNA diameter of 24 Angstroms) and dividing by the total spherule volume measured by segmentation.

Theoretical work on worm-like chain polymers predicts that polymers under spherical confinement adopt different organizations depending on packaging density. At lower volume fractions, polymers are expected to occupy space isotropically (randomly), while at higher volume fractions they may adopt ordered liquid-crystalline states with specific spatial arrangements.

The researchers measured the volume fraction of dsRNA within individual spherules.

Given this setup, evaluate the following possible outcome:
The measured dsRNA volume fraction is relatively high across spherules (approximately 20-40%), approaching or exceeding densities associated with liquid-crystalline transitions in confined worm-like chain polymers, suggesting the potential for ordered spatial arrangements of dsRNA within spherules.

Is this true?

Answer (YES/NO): NO